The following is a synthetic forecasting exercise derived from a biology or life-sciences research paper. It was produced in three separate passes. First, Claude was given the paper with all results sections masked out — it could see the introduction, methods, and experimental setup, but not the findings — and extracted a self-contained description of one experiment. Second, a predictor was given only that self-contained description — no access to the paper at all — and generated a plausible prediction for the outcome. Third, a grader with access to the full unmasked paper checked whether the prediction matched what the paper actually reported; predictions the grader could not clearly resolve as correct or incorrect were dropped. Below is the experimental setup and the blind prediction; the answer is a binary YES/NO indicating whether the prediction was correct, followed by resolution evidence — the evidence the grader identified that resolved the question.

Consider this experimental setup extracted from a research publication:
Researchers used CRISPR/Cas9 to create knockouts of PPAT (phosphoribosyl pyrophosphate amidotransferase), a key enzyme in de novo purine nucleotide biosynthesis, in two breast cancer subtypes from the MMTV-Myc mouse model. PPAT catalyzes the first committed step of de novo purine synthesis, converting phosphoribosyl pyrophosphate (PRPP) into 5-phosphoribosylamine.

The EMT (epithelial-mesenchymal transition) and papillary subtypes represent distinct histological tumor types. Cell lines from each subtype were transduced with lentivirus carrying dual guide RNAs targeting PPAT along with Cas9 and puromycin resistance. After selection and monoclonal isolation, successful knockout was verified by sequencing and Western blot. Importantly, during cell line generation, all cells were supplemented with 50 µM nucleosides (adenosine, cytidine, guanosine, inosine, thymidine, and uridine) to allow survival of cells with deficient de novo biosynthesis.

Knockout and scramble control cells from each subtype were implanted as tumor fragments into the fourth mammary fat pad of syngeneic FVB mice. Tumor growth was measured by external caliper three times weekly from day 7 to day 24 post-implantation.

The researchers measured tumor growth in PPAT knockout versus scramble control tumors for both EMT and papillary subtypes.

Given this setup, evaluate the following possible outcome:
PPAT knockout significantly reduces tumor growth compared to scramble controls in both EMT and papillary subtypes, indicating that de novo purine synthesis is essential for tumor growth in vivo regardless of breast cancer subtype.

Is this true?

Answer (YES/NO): NO